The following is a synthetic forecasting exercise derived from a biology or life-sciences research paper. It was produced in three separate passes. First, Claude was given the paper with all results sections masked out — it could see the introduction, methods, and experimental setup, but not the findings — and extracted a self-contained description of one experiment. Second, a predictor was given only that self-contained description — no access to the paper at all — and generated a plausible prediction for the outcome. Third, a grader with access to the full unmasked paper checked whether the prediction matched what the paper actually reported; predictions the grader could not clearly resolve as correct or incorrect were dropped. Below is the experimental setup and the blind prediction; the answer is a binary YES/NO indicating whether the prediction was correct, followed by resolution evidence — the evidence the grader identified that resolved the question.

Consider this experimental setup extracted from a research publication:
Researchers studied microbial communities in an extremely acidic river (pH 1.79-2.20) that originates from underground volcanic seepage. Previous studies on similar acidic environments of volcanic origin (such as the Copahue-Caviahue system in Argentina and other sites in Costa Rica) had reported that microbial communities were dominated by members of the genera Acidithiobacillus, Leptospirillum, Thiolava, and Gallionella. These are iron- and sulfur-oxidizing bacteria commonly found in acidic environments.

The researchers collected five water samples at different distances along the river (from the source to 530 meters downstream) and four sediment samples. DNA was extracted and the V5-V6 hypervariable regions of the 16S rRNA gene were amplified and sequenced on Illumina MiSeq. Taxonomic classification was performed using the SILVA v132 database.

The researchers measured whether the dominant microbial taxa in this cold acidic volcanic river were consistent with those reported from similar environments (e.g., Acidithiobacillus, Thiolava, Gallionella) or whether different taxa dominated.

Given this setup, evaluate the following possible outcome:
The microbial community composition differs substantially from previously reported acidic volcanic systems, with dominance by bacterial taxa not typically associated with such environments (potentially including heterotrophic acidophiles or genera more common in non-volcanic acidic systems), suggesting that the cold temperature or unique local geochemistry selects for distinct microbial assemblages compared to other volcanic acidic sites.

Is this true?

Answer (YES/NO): NO